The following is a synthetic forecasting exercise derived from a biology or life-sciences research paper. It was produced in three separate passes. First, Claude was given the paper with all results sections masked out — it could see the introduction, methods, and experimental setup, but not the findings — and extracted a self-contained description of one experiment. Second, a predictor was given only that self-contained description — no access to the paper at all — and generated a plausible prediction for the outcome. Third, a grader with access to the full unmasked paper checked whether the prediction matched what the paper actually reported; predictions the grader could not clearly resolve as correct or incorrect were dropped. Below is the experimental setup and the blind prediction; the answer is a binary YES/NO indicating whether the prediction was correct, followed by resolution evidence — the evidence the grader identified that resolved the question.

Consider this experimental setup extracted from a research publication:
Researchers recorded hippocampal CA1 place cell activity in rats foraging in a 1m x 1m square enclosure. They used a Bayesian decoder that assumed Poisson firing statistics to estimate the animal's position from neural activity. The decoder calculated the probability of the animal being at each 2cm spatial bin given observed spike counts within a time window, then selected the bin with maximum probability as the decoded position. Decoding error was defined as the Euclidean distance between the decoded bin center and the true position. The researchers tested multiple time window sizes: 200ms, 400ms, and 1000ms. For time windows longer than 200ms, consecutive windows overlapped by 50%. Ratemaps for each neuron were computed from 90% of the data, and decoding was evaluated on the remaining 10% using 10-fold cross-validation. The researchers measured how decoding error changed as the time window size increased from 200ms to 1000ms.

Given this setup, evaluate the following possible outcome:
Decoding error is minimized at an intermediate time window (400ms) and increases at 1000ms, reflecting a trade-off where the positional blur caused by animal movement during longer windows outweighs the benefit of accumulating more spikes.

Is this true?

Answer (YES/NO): NO